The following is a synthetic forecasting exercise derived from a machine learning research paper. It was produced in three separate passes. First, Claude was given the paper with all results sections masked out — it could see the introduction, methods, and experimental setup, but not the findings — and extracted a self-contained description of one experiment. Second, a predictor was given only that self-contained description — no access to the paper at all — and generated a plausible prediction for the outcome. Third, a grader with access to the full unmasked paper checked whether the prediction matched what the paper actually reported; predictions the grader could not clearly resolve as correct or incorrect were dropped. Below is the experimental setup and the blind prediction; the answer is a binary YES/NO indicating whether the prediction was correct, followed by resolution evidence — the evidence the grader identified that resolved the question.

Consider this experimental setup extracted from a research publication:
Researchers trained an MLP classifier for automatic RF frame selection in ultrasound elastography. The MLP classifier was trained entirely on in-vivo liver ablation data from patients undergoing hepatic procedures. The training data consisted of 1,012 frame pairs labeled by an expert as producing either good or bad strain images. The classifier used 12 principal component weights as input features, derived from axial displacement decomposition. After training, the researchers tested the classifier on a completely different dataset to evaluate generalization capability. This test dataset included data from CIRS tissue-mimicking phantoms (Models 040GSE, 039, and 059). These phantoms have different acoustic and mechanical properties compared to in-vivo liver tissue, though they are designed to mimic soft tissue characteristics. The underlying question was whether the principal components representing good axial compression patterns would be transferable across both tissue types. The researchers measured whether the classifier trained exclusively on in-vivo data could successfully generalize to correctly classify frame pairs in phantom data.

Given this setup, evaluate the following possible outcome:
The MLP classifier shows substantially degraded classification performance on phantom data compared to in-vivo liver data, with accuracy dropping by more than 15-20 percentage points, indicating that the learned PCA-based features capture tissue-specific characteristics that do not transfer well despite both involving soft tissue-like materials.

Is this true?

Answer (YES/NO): NO